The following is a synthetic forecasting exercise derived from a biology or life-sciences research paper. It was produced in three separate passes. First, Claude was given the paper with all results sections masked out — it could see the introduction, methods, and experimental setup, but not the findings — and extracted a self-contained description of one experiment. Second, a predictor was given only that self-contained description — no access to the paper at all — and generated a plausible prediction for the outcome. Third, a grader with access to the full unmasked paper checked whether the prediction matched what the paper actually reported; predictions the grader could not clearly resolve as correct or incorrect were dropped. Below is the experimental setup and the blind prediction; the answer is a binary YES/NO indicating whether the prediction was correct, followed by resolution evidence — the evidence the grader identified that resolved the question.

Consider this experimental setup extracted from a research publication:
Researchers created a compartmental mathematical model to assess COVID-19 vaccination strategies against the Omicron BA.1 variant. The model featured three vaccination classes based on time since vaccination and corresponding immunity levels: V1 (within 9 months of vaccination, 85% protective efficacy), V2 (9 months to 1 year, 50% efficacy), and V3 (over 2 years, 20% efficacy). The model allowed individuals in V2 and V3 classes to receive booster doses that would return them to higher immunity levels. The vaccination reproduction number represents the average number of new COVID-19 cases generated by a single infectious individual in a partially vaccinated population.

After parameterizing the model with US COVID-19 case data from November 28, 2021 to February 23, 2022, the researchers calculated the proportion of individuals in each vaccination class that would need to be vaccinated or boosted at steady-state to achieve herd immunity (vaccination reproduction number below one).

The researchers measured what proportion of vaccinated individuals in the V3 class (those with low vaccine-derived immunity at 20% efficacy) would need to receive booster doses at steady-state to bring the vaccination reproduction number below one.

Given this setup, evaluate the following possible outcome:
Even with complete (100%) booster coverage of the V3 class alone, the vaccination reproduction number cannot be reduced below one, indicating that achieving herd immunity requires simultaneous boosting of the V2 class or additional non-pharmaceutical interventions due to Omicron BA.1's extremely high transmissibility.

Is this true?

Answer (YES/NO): YES